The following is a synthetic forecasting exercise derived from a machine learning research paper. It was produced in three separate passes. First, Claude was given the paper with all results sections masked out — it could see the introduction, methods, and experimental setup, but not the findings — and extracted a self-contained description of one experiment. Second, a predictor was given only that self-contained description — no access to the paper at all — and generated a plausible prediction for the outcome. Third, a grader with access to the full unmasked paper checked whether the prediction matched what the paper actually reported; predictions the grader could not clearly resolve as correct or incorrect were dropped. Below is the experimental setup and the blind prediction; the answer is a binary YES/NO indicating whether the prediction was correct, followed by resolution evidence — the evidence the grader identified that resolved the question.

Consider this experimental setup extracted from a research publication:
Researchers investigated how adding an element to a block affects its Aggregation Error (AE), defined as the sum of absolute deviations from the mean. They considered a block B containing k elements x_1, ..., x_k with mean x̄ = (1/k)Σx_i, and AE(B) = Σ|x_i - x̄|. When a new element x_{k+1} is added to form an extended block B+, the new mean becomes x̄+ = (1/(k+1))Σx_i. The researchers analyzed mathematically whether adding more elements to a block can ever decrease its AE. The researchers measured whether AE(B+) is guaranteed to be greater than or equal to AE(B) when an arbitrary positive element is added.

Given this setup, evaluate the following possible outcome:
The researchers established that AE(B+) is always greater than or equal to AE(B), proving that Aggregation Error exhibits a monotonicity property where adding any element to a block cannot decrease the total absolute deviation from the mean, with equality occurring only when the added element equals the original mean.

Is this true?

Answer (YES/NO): NO